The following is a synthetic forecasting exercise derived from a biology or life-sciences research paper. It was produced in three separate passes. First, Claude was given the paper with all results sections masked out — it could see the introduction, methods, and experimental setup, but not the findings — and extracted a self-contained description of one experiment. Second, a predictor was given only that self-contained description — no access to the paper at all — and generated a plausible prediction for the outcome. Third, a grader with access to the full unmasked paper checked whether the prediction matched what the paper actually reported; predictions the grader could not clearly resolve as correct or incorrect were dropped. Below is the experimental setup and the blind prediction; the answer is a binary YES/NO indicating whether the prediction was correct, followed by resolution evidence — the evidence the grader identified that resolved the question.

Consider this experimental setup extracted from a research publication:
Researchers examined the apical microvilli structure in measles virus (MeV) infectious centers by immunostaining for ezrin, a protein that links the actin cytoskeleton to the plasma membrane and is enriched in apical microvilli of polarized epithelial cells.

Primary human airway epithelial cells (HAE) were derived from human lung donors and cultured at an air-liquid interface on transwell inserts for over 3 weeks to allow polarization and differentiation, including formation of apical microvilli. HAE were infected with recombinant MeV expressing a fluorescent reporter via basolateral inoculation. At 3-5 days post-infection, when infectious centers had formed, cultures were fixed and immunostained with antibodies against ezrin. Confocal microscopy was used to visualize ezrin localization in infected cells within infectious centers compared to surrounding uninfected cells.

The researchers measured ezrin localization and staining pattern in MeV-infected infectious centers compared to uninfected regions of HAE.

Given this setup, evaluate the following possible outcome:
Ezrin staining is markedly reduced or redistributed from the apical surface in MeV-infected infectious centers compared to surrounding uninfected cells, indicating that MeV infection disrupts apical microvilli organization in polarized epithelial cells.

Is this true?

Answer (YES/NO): YES